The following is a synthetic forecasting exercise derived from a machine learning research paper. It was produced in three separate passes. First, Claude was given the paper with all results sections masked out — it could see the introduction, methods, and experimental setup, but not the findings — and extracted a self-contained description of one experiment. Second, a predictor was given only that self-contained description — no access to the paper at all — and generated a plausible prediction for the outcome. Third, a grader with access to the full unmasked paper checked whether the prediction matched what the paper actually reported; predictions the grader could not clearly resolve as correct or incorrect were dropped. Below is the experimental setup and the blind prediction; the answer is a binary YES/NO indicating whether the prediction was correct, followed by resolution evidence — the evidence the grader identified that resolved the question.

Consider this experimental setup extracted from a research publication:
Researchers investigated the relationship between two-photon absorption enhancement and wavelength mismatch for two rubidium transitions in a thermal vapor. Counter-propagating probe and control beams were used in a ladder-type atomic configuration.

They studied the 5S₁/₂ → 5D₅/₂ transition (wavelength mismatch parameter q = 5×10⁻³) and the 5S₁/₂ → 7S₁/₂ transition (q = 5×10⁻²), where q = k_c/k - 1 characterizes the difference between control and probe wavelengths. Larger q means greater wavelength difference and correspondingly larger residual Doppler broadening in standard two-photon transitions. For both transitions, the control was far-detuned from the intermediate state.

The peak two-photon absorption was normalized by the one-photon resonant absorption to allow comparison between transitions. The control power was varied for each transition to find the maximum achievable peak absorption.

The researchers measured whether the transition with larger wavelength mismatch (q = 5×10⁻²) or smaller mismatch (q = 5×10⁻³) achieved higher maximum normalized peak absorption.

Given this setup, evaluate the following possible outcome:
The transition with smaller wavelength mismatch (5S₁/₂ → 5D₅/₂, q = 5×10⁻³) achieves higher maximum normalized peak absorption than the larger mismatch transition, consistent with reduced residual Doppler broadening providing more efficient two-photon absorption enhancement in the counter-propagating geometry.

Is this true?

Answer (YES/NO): NO